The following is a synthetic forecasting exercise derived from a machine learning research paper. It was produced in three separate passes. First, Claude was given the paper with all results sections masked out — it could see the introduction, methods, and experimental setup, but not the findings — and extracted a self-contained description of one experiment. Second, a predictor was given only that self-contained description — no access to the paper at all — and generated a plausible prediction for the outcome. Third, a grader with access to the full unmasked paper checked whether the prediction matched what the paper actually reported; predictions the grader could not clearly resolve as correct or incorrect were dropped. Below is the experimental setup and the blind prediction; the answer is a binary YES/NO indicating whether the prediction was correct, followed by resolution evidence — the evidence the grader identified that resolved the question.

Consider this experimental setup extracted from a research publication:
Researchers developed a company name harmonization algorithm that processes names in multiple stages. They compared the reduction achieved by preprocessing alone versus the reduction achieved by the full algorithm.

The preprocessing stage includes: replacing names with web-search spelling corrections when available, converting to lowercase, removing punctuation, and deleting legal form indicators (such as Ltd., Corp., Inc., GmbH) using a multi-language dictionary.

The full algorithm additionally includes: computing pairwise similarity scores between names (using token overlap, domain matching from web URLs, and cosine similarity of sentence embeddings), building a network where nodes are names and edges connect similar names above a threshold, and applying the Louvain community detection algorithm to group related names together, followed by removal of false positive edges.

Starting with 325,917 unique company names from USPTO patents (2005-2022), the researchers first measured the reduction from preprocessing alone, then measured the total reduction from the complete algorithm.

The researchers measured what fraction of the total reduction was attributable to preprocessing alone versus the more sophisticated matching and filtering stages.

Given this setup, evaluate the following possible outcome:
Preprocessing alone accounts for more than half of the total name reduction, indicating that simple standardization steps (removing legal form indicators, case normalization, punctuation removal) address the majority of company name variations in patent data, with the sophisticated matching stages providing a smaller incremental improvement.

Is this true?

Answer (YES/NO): NO